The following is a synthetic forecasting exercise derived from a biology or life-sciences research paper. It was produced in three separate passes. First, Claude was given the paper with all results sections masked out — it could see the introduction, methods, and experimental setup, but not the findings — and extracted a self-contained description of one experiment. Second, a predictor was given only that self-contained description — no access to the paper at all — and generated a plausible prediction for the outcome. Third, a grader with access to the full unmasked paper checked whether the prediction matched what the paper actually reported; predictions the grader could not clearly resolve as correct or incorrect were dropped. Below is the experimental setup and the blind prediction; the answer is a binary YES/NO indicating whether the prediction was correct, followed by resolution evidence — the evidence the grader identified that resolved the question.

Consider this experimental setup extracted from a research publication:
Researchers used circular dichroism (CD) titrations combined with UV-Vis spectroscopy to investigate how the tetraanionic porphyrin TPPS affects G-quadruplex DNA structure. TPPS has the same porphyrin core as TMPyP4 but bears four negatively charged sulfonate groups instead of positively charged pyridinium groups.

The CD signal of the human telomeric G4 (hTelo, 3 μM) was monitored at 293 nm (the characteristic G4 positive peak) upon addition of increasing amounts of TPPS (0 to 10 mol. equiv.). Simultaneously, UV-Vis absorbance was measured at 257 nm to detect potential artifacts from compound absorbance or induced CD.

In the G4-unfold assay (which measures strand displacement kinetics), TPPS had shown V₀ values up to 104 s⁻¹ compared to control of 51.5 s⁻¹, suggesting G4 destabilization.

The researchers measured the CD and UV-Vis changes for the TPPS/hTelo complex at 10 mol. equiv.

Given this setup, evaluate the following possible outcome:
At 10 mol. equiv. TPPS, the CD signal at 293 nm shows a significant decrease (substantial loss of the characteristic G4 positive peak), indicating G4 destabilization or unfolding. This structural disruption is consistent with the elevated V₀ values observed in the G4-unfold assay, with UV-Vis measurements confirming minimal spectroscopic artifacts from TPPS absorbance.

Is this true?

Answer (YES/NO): NO